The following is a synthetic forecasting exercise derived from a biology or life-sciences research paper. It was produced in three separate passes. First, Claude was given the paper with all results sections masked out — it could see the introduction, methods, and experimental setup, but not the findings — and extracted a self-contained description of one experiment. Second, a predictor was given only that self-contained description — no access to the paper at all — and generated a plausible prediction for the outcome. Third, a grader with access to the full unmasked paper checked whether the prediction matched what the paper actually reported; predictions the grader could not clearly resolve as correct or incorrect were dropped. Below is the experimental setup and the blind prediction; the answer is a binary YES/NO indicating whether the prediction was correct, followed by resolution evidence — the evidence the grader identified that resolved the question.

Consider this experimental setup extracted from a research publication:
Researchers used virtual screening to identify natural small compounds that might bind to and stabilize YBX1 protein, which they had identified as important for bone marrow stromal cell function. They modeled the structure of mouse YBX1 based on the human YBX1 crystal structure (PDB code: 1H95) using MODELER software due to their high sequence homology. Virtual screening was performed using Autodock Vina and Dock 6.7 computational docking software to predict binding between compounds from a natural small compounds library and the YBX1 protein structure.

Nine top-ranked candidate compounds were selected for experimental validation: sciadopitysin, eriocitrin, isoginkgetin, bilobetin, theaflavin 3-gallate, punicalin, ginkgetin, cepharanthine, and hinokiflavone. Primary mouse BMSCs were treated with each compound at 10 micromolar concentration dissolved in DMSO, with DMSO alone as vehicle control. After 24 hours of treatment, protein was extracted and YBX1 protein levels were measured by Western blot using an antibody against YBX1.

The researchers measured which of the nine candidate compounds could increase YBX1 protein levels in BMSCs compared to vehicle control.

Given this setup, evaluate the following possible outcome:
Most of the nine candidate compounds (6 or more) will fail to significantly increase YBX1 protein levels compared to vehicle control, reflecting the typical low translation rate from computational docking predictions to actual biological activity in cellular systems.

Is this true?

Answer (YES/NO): YES